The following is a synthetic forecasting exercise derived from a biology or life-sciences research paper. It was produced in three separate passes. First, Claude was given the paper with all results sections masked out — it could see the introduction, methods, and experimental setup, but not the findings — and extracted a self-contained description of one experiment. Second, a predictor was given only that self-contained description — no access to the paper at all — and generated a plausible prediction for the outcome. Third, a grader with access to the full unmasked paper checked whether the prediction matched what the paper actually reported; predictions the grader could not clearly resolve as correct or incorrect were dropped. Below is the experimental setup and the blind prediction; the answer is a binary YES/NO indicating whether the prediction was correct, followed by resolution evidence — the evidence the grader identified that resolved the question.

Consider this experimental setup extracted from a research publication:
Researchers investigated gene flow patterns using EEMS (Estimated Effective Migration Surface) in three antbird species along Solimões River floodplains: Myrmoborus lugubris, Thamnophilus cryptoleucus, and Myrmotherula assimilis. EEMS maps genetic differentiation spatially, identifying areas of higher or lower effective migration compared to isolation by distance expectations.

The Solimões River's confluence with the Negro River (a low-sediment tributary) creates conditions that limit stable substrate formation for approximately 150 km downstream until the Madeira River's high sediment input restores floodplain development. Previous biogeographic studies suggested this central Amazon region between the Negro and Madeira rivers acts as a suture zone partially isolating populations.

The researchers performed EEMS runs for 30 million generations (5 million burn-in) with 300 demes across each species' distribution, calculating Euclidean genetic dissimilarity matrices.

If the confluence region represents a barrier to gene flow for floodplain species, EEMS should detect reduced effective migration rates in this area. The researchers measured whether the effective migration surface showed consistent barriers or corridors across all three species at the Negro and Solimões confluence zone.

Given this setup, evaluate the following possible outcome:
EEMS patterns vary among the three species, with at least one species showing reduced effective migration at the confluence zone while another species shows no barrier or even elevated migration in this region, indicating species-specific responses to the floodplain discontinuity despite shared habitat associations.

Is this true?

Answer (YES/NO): NO